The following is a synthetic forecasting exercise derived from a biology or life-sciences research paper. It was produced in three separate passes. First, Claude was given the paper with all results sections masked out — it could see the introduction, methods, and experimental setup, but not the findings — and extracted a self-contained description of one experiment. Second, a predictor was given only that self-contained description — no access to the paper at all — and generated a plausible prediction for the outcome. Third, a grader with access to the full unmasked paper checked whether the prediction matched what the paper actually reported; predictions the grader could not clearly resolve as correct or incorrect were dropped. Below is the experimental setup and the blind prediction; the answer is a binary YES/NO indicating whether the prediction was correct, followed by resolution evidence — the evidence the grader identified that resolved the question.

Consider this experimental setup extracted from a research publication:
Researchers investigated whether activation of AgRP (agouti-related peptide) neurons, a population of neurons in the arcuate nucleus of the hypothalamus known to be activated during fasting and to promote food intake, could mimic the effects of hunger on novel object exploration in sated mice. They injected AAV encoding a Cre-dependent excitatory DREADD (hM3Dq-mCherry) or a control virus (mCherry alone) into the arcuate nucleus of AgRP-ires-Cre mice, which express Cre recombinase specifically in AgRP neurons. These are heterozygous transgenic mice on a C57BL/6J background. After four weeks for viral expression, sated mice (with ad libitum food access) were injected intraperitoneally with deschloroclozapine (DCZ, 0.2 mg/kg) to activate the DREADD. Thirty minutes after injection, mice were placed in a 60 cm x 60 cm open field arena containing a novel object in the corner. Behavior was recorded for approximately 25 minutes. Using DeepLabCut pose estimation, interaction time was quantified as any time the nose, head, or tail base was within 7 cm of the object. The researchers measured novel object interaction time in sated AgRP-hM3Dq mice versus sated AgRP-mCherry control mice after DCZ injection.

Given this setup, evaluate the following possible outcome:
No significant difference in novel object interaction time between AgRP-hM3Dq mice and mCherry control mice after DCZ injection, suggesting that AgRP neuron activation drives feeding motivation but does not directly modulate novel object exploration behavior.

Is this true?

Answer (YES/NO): NO